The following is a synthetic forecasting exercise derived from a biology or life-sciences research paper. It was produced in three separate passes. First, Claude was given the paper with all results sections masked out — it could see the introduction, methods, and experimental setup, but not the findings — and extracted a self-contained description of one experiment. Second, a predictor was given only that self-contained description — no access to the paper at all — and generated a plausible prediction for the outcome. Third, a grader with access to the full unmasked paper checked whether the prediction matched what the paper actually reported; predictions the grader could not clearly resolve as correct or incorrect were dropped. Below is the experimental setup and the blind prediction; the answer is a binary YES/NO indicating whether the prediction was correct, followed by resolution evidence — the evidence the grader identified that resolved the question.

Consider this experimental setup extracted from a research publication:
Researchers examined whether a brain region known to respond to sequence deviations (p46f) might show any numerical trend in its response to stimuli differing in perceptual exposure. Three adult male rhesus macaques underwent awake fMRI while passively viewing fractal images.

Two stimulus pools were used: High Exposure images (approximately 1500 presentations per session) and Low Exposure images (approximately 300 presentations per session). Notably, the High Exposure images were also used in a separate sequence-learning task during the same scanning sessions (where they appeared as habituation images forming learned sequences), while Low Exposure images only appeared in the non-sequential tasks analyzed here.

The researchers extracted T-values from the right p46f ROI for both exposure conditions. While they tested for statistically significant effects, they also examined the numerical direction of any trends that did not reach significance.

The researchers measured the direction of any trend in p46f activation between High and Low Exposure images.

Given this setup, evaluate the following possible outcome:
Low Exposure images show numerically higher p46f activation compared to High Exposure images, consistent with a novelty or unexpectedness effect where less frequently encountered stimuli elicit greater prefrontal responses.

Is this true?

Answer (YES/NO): NO